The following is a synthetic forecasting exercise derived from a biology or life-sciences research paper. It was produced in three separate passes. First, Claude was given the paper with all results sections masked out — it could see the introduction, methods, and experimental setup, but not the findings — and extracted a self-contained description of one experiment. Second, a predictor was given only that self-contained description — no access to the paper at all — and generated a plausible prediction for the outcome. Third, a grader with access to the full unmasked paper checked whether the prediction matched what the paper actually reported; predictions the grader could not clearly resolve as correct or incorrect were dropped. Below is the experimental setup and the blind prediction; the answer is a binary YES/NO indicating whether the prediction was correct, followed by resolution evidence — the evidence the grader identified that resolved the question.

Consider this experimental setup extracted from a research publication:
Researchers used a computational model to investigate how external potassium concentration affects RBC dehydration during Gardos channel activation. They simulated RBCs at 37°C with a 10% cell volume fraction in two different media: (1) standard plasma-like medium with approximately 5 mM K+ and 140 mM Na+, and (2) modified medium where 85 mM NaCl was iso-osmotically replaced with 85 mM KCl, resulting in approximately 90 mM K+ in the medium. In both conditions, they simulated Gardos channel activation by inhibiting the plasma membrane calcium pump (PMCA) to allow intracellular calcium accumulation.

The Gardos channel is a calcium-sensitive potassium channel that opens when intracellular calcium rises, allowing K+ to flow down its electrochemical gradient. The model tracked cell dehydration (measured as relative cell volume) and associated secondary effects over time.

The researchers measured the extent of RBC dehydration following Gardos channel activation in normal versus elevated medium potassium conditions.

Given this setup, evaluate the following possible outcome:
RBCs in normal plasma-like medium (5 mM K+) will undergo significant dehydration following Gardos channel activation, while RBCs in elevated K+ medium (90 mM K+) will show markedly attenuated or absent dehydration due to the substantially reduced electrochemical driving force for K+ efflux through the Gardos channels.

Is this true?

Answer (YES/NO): YES